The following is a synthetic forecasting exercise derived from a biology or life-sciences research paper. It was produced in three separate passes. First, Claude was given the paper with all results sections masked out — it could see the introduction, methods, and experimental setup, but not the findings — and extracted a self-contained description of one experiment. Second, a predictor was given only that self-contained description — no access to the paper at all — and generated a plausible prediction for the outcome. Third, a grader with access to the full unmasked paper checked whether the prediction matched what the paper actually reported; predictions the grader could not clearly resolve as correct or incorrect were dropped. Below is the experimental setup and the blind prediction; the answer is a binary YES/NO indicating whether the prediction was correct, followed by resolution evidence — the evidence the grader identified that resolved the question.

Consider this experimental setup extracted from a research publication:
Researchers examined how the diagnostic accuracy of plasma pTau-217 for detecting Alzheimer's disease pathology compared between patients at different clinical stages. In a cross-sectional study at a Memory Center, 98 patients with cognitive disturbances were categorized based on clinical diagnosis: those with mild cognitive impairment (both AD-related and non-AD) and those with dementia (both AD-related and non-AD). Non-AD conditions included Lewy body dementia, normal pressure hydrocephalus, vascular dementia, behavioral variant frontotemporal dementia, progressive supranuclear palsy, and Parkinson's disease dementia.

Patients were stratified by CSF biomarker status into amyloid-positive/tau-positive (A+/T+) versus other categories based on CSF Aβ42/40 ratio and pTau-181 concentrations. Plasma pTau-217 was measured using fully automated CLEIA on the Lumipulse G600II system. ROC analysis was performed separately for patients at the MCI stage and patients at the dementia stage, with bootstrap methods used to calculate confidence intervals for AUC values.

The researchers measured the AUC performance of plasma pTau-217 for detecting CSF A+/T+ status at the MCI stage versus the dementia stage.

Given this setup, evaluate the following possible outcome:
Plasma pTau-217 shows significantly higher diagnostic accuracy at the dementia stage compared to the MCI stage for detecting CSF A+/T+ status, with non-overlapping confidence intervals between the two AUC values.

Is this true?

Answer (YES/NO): NO